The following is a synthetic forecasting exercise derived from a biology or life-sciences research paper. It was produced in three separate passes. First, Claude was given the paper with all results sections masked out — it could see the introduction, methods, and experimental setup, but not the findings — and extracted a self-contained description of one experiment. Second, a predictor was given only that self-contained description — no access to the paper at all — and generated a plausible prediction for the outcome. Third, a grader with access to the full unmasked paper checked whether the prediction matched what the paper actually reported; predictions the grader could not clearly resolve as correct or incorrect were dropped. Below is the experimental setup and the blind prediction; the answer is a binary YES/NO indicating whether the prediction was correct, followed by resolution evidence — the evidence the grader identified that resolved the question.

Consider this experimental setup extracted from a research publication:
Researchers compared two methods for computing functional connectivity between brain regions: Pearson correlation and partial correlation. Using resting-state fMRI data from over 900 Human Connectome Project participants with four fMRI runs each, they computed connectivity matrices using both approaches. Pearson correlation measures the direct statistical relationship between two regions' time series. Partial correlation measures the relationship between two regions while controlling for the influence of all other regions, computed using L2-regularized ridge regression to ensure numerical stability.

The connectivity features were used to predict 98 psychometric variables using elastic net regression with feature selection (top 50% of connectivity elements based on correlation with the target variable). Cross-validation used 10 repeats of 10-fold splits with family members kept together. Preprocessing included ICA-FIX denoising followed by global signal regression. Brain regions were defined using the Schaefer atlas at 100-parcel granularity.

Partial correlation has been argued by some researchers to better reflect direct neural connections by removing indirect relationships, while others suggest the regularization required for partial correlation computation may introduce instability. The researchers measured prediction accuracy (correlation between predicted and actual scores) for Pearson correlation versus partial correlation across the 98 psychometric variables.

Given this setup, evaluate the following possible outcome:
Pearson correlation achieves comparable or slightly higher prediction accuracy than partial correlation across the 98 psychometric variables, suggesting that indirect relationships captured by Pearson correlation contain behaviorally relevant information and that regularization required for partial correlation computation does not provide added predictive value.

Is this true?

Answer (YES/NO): NO